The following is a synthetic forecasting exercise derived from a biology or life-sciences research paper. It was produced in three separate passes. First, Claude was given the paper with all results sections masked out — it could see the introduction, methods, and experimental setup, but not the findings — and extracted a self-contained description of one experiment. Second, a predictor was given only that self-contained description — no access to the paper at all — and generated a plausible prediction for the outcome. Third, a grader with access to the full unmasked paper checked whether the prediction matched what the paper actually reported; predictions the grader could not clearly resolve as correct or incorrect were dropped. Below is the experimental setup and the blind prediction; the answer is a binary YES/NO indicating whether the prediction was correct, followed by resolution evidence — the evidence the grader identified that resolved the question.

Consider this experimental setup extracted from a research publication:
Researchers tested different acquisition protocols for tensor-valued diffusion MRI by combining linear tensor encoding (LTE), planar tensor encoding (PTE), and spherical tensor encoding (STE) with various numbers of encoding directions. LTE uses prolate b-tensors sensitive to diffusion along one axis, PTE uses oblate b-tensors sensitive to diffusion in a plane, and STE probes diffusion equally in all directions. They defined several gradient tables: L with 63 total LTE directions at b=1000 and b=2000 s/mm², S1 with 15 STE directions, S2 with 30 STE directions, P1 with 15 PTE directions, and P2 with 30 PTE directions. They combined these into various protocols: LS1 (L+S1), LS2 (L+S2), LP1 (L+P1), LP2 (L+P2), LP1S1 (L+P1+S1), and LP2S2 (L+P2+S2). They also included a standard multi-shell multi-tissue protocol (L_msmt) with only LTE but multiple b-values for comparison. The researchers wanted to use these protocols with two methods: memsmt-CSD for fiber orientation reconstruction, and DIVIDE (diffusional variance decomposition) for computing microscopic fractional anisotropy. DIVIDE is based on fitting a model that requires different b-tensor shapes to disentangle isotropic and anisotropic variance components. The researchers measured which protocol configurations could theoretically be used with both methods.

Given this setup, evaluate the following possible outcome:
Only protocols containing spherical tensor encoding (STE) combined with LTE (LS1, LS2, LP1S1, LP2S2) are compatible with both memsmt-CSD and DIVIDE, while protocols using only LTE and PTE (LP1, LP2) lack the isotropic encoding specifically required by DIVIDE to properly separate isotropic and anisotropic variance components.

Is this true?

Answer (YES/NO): NO